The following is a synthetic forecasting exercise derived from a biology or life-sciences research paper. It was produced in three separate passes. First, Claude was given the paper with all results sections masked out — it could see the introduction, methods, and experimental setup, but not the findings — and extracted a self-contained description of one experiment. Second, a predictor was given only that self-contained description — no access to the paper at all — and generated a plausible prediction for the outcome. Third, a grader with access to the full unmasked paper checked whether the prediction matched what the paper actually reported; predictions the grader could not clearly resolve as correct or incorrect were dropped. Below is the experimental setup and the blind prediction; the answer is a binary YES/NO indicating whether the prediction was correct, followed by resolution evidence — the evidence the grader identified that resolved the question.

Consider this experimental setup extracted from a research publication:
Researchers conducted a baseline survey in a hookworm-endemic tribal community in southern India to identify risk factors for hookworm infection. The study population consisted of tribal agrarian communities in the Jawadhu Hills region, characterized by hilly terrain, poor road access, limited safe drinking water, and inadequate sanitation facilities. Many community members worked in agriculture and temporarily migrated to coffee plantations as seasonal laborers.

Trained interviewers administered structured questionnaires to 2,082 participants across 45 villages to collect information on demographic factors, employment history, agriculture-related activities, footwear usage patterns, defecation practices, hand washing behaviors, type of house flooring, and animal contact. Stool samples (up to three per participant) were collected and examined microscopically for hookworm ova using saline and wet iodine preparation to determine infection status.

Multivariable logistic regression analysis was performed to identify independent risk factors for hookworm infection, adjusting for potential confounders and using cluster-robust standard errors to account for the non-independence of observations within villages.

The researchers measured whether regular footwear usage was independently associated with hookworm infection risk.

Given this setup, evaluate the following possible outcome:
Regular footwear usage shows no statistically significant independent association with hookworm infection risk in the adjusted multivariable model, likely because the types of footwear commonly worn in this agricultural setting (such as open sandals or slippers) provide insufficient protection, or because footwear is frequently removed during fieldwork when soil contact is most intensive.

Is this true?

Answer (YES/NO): YES